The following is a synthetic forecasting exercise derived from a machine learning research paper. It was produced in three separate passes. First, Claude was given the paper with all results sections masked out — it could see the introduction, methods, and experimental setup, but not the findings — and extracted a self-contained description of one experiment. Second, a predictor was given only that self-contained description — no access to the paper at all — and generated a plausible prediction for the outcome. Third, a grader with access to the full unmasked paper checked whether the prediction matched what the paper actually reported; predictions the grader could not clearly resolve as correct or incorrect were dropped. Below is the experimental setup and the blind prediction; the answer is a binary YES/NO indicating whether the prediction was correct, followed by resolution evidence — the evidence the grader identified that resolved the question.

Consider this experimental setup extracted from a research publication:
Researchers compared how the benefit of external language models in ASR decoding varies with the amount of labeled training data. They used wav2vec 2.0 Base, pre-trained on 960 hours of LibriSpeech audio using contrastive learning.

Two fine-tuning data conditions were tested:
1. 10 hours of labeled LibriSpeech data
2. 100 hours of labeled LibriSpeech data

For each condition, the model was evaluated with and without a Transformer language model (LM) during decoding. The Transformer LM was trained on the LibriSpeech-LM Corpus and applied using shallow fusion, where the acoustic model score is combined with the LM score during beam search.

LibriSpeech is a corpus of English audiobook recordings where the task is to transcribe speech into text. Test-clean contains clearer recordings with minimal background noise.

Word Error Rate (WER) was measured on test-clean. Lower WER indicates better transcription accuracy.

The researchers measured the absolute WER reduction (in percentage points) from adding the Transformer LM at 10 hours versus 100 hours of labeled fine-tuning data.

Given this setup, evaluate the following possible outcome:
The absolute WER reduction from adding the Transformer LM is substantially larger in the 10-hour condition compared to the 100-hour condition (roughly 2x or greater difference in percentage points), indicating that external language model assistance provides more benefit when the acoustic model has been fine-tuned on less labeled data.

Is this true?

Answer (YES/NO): YES